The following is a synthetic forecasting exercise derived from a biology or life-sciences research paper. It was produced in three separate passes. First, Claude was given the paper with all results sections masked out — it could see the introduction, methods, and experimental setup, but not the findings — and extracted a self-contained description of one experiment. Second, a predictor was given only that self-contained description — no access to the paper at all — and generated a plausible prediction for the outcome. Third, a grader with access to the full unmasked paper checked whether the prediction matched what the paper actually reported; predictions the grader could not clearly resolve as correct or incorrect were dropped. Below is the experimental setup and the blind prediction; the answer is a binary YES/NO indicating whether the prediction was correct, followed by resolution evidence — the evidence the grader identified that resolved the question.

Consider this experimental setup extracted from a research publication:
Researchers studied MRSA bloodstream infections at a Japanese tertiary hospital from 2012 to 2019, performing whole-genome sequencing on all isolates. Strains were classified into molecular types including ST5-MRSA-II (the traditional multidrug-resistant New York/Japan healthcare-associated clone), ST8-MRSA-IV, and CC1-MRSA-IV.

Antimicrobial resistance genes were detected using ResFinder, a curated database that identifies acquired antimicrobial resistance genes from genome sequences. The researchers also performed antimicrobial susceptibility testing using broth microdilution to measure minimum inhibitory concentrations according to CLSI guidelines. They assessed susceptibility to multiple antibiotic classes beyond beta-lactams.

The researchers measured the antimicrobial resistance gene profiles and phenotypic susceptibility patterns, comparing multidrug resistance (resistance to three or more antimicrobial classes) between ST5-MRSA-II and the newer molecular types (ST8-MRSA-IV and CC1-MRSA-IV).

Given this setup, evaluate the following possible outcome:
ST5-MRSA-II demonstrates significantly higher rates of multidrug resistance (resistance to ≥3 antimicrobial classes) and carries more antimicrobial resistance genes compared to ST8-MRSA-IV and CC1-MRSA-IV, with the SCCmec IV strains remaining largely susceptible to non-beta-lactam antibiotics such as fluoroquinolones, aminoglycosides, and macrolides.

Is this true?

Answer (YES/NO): NO